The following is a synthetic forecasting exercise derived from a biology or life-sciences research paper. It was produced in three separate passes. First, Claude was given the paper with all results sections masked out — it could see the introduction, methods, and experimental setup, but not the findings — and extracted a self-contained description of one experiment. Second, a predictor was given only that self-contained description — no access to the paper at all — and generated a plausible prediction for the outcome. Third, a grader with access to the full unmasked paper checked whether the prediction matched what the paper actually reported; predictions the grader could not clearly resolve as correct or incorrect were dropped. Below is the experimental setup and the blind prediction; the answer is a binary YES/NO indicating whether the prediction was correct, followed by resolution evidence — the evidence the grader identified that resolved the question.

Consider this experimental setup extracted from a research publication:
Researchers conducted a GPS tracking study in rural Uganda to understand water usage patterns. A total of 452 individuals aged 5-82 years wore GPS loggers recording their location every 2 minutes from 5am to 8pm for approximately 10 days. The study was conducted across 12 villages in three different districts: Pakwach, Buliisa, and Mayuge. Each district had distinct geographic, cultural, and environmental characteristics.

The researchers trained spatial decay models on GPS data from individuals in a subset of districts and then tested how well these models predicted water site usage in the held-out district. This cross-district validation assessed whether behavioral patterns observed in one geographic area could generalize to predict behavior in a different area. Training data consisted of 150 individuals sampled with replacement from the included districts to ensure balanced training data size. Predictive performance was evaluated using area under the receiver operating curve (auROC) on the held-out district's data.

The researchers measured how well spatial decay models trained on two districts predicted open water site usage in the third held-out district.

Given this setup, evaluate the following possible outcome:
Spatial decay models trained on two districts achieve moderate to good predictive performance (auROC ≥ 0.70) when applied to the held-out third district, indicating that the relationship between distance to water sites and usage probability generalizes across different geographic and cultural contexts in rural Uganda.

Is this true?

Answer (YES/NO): YES